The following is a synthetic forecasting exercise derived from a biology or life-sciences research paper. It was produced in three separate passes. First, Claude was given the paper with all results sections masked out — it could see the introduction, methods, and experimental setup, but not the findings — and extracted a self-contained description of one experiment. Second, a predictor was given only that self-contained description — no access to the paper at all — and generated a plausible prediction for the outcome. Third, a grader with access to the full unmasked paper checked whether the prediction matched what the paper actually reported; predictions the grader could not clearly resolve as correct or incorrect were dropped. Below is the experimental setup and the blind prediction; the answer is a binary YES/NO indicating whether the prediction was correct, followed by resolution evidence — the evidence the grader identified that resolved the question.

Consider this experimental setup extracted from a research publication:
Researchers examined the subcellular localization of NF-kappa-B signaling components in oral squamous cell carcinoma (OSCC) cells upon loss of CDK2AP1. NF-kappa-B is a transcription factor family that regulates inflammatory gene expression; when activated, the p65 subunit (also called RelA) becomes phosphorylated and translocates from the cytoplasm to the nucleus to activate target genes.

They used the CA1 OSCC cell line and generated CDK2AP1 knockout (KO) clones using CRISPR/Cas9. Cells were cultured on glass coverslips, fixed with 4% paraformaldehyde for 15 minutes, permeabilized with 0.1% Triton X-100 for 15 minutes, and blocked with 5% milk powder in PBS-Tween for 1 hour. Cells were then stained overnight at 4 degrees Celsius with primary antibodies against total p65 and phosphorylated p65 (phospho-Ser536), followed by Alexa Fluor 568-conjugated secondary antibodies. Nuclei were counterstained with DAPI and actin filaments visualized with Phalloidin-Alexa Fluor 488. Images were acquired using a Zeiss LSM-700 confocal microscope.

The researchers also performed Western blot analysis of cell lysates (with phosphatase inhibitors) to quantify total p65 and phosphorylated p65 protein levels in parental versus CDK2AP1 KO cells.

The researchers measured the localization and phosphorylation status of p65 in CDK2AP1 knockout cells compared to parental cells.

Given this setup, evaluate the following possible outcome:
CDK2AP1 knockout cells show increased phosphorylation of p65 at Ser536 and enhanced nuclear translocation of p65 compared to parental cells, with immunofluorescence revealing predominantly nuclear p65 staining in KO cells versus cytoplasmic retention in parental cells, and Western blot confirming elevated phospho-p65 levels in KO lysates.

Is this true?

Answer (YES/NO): YES